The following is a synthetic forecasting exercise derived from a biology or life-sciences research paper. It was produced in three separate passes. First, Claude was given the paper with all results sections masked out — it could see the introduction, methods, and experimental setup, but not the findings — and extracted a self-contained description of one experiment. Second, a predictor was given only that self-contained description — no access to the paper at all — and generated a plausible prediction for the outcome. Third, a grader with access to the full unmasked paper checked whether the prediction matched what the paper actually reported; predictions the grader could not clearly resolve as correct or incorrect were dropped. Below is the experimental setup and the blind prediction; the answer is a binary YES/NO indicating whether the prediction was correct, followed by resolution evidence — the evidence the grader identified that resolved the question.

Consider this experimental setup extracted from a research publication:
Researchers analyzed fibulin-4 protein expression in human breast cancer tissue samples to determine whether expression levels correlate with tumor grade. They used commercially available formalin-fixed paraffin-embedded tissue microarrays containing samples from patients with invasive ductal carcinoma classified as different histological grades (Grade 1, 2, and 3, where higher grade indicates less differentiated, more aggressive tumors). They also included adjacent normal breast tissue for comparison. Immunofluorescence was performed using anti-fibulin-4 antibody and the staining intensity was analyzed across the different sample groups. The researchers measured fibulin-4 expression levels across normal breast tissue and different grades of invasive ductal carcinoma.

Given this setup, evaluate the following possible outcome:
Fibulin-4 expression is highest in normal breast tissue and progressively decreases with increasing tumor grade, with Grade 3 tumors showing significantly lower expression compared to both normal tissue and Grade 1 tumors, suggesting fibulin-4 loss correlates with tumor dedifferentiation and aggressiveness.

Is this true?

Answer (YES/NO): NO